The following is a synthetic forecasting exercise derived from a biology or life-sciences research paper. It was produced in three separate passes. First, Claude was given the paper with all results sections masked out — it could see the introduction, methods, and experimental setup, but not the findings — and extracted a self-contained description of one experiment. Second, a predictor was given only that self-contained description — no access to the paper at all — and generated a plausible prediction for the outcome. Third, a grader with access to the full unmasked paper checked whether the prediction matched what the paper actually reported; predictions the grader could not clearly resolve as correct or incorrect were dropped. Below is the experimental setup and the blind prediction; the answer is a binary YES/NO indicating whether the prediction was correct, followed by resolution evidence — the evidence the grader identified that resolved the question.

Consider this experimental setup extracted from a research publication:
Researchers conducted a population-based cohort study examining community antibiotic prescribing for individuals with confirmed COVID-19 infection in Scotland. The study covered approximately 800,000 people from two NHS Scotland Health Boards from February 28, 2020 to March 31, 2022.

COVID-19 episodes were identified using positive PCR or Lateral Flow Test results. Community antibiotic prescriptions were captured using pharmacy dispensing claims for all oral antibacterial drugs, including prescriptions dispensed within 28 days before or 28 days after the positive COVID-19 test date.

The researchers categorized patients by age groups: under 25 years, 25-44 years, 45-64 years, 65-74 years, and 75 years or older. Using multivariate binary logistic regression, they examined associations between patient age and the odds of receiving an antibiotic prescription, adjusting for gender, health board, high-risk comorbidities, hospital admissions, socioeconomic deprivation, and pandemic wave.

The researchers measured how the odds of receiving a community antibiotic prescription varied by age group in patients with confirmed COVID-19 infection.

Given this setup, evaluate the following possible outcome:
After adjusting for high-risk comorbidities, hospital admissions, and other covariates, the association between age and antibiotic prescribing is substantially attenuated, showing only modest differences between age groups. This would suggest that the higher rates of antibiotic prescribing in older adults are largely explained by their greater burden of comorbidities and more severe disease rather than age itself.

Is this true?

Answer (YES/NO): NO